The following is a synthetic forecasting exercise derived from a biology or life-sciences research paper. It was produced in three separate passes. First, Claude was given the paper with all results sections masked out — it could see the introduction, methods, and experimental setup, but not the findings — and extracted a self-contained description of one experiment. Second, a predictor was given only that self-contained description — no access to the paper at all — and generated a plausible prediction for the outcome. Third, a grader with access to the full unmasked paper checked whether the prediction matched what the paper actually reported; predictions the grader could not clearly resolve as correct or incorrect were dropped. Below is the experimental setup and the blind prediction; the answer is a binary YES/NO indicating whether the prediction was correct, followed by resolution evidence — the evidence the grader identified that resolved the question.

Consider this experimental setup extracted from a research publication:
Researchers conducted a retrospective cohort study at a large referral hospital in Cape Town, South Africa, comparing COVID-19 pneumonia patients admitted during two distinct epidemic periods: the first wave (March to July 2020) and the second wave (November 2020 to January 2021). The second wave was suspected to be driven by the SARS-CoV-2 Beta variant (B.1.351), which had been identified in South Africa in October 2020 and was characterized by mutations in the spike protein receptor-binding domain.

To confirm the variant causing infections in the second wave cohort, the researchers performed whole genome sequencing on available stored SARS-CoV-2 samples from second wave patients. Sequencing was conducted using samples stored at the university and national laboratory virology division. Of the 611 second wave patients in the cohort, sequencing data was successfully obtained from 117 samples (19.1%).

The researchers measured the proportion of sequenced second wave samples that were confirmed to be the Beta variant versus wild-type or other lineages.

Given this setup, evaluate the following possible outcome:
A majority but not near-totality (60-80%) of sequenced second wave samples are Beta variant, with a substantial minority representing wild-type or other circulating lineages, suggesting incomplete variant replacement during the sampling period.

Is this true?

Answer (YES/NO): NO